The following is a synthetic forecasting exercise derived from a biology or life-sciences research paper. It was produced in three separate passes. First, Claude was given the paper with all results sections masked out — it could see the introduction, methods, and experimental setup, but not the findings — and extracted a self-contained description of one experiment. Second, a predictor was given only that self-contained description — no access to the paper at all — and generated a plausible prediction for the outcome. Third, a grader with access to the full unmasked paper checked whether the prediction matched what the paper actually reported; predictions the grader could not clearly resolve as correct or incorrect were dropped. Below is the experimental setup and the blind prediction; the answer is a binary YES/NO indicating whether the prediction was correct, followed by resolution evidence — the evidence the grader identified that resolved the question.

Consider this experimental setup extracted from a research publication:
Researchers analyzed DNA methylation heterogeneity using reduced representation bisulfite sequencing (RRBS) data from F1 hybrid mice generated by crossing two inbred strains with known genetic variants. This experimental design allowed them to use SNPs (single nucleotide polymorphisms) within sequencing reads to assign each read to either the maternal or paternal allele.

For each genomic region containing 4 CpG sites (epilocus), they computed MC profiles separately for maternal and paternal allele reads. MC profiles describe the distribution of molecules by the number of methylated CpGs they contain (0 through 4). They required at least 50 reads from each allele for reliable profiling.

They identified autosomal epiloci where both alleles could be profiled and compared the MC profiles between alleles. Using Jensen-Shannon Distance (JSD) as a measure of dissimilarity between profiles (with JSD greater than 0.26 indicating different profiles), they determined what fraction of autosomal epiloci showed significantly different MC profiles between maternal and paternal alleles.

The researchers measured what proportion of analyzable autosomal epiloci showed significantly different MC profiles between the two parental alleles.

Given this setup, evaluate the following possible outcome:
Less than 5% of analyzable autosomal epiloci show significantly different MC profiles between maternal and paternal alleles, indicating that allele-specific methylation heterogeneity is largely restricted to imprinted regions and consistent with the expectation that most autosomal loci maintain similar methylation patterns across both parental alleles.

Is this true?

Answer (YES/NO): NO